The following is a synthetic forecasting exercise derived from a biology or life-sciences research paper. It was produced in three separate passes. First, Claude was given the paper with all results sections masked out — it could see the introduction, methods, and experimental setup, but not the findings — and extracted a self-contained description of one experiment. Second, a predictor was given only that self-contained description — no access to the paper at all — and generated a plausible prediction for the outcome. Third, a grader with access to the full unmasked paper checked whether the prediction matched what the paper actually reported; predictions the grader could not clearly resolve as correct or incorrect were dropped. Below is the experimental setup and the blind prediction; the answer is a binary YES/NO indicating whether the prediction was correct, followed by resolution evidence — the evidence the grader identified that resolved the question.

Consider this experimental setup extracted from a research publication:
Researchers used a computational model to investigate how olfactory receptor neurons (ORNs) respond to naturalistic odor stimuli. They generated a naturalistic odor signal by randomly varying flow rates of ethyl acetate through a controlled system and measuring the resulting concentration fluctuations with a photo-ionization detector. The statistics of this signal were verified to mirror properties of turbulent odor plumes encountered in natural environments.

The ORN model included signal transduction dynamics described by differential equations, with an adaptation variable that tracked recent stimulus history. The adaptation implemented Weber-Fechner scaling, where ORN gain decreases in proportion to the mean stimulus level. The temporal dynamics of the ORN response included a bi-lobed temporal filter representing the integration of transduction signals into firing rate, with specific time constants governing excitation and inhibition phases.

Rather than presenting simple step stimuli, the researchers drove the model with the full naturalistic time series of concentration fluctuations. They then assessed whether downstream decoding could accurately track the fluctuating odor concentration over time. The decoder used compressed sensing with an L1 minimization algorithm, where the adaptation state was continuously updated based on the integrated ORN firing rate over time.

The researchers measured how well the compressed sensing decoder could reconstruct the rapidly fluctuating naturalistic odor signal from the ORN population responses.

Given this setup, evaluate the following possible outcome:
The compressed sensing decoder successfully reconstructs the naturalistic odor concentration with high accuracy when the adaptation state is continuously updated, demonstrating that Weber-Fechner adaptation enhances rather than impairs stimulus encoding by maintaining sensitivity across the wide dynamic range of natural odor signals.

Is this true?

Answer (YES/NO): YES